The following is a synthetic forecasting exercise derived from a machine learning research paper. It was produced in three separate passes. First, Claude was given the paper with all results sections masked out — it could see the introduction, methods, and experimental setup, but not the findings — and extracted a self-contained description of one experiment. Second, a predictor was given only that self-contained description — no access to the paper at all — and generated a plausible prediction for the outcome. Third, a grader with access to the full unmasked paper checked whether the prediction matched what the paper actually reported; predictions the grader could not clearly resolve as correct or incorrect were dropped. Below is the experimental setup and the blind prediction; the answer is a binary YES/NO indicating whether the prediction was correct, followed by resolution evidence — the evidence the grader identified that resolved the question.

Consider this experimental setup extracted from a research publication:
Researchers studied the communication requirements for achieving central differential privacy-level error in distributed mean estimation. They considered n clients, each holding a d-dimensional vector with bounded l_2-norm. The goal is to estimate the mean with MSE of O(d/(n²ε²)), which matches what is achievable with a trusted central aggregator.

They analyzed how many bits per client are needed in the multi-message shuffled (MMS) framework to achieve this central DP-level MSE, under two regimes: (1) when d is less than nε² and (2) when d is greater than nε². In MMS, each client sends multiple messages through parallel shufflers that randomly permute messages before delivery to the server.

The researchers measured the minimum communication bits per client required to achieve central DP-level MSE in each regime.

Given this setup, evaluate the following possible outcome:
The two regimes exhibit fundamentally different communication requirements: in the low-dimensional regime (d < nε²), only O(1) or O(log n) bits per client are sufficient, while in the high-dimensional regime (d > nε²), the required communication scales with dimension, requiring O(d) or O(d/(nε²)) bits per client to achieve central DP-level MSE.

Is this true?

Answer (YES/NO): NO